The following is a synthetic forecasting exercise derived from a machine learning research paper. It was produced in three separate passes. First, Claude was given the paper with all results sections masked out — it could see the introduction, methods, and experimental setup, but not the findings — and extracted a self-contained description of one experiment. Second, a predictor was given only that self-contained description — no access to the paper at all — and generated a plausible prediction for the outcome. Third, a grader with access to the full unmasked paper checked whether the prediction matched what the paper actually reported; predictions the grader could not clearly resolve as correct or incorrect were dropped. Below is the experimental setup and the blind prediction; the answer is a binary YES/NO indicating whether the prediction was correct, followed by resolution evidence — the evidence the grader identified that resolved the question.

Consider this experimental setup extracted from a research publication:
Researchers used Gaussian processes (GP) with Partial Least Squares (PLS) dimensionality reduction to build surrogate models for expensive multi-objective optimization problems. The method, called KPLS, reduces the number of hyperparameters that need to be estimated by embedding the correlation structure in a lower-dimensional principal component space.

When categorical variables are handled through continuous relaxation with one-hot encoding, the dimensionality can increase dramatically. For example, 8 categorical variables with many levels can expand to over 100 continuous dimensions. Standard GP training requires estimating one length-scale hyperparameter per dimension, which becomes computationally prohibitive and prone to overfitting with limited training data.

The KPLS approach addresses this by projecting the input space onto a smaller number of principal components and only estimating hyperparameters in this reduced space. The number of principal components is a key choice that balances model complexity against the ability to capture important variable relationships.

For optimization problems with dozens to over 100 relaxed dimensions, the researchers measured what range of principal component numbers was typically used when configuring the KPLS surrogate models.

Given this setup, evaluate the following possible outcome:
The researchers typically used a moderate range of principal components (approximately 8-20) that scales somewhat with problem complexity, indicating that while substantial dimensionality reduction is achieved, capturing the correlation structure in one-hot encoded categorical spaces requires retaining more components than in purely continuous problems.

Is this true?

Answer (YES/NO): NO